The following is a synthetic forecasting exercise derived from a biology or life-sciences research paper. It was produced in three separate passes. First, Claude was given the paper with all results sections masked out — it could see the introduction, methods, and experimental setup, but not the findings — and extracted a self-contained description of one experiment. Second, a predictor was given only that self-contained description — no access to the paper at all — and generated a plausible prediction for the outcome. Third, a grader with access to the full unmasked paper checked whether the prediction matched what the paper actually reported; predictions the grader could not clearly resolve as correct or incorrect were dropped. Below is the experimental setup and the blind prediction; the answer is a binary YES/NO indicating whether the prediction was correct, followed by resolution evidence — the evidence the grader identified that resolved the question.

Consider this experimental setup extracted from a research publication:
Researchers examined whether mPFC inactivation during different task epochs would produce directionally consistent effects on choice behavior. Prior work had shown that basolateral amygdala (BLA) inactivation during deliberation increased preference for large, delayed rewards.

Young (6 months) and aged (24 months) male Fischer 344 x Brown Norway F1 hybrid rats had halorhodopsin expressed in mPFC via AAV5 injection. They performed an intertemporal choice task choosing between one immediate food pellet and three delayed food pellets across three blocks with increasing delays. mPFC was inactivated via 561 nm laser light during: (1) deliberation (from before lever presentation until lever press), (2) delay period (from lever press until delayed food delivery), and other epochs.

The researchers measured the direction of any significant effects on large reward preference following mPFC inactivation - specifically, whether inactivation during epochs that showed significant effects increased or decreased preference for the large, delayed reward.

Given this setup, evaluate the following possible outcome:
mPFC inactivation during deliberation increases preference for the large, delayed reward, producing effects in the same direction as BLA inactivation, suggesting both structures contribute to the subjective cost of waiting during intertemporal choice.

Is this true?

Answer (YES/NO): YES